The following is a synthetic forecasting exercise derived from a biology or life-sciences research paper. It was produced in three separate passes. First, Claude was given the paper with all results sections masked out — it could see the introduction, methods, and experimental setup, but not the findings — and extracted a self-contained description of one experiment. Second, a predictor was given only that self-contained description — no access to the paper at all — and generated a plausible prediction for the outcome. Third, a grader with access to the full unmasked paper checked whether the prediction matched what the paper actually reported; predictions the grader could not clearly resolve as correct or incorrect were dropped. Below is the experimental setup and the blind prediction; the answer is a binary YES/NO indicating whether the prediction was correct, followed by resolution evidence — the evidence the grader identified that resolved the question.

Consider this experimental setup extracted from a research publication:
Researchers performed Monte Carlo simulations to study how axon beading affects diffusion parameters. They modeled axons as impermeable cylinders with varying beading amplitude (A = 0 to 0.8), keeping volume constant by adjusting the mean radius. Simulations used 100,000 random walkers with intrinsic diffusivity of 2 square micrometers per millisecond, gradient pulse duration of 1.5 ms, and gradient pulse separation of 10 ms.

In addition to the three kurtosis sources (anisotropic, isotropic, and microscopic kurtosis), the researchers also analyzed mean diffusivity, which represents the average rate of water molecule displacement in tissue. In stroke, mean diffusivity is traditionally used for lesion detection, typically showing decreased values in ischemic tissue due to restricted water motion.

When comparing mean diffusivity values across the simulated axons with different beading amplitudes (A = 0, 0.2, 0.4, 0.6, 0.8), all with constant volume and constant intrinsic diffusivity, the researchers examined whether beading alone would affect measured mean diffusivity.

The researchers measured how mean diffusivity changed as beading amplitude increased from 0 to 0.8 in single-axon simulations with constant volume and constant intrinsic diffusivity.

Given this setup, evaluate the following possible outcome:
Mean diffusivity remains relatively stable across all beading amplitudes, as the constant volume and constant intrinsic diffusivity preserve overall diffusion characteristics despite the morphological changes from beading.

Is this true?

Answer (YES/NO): NO